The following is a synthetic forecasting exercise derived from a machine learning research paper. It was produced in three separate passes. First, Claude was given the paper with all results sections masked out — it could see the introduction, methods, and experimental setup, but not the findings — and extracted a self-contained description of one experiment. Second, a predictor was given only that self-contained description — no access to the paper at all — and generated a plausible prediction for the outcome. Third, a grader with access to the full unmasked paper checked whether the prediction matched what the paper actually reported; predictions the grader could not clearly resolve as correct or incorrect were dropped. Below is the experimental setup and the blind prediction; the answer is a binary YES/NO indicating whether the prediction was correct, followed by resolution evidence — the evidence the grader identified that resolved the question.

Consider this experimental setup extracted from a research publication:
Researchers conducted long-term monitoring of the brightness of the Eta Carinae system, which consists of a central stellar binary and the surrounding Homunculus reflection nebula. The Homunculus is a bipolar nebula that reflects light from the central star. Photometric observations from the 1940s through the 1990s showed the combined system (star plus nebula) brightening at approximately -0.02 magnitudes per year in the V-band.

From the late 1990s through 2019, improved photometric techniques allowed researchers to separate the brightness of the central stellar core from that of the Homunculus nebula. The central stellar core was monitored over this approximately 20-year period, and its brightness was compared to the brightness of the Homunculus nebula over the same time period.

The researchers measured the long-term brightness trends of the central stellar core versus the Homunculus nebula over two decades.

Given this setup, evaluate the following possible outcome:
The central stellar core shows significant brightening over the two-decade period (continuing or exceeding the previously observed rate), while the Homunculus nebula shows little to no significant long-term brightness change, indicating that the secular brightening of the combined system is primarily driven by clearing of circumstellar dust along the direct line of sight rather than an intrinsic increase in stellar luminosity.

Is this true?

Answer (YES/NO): YES